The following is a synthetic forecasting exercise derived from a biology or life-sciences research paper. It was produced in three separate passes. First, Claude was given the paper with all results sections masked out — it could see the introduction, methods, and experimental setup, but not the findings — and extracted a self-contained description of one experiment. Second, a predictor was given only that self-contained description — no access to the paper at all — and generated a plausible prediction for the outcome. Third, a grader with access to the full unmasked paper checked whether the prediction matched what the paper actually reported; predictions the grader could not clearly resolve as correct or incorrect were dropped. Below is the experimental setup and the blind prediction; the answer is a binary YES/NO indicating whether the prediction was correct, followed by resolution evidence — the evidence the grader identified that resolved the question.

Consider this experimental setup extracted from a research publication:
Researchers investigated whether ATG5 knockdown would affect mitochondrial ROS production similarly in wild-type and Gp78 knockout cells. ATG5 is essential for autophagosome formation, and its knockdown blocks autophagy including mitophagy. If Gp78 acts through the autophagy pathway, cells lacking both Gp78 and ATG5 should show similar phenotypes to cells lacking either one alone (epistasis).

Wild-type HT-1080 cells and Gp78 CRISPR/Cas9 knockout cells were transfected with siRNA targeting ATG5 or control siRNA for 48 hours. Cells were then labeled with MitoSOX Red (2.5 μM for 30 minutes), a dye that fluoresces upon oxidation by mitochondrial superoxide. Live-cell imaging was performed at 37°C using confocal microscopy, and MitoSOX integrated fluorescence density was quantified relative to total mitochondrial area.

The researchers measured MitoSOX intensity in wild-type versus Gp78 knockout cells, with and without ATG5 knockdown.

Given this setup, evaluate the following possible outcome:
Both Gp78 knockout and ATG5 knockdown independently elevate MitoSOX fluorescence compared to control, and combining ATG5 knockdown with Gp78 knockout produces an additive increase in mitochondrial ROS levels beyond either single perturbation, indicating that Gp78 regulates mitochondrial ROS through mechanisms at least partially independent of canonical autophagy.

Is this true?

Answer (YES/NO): NO